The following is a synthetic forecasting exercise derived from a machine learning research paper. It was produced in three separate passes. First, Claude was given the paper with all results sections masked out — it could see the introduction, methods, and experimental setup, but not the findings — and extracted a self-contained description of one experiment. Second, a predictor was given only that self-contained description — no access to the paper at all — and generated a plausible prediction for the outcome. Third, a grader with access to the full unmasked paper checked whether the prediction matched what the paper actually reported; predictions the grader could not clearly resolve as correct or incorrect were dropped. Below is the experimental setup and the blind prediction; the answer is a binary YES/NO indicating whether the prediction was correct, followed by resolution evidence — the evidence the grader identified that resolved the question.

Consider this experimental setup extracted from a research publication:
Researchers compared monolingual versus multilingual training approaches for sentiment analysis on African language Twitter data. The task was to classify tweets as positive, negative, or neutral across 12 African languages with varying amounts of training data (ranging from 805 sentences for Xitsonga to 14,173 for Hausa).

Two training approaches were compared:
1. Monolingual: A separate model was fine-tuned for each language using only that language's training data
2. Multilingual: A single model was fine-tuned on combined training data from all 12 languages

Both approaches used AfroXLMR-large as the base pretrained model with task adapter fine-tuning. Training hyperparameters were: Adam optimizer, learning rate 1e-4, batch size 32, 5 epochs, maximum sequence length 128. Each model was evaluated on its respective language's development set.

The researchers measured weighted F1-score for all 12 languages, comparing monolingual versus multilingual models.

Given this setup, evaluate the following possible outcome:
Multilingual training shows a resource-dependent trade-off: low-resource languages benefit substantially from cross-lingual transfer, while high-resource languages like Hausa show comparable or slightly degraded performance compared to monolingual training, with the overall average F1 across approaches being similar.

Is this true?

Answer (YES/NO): NO